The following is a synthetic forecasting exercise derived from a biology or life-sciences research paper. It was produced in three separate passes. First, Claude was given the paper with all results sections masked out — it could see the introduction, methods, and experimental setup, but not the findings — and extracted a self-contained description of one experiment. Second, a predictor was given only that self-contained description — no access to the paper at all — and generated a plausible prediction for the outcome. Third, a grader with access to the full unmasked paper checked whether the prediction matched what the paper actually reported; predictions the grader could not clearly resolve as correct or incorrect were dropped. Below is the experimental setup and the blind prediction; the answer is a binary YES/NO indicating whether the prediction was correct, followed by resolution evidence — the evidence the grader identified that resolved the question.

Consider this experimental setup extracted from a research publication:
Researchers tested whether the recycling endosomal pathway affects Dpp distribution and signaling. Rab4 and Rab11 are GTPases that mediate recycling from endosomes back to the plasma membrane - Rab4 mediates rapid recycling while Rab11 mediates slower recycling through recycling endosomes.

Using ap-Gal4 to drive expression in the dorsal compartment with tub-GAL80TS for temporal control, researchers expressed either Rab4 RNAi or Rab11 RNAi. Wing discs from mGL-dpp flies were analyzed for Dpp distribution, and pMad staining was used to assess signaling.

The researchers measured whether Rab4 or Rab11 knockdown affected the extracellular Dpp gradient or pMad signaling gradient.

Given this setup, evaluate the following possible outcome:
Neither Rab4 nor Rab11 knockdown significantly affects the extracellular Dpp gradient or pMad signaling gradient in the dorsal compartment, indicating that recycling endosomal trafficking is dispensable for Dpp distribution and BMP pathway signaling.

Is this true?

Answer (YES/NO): YES